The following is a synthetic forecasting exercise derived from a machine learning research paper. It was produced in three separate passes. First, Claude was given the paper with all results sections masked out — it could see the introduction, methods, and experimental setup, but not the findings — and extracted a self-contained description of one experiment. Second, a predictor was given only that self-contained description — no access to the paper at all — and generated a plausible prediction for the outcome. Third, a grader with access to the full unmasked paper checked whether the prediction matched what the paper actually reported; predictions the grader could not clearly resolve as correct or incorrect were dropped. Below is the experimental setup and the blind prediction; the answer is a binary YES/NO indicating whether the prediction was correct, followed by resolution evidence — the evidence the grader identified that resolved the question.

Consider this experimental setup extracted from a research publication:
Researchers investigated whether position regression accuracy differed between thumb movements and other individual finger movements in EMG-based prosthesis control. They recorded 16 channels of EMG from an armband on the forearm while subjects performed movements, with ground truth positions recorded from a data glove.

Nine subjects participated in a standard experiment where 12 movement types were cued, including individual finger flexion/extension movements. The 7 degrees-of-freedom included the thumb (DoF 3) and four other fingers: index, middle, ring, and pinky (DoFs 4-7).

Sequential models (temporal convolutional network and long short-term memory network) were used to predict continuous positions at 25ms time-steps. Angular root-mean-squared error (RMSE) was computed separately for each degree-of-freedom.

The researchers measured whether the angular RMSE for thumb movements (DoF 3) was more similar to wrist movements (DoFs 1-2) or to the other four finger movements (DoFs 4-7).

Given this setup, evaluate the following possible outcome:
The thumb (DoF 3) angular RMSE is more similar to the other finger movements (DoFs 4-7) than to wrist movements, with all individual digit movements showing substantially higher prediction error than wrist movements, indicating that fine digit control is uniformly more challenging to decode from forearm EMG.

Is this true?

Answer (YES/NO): NO